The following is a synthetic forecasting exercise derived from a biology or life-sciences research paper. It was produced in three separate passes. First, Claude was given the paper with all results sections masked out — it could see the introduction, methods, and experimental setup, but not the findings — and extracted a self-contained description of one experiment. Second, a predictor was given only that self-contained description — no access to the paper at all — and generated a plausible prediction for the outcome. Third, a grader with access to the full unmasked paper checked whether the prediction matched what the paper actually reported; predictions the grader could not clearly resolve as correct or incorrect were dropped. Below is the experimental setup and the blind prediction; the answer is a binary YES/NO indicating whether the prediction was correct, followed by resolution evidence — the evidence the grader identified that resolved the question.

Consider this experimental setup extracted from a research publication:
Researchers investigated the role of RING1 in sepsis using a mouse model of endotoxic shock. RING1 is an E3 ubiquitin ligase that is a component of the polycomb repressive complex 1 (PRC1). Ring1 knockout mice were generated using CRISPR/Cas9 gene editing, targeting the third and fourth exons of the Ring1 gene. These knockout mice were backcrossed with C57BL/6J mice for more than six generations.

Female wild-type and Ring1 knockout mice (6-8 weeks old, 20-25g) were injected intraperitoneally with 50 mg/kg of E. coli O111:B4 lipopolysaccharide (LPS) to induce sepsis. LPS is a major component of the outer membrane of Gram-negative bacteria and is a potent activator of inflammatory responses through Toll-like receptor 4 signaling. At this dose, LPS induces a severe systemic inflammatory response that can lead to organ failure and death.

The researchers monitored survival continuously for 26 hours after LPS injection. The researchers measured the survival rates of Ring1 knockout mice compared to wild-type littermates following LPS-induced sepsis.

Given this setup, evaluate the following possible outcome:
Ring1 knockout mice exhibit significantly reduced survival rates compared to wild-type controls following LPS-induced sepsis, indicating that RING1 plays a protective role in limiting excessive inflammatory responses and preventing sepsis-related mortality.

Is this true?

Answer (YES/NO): YES